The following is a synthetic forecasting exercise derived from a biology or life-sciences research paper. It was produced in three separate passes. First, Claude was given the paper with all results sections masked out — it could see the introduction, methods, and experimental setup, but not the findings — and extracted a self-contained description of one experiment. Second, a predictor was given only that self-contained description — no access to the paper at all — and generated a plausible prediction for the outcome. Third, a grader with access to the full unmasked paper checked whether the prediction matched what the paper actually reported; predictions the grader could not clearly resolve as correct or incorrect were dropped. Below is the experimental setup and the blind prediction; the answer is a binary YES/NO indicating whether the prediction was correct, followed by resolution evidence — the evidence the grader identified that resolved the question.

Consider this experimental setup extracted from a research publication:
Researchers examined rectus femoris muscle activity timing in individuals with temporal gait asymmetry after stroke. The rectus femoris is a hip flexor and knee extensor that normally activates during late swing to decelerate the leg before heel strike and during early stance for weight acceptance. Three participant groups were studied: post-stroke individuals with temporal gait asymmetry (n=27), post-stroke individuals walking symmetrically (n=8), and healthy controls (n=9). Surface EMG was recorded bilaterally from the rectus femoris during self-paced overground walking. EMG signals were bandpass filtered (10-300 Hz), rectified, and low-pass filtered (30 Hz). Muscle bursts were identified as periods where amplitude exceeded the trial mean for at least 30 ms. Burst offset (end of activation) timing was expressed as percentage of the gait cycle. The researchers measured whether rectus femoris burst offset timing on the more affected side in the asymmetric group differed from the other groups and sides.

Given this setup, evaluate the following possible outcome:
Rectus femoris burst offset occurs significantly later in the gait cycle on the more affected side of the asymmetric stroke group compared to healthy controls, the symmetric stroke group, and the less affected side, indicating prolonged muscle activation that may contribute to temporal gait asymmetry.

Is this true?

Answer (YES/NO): NO